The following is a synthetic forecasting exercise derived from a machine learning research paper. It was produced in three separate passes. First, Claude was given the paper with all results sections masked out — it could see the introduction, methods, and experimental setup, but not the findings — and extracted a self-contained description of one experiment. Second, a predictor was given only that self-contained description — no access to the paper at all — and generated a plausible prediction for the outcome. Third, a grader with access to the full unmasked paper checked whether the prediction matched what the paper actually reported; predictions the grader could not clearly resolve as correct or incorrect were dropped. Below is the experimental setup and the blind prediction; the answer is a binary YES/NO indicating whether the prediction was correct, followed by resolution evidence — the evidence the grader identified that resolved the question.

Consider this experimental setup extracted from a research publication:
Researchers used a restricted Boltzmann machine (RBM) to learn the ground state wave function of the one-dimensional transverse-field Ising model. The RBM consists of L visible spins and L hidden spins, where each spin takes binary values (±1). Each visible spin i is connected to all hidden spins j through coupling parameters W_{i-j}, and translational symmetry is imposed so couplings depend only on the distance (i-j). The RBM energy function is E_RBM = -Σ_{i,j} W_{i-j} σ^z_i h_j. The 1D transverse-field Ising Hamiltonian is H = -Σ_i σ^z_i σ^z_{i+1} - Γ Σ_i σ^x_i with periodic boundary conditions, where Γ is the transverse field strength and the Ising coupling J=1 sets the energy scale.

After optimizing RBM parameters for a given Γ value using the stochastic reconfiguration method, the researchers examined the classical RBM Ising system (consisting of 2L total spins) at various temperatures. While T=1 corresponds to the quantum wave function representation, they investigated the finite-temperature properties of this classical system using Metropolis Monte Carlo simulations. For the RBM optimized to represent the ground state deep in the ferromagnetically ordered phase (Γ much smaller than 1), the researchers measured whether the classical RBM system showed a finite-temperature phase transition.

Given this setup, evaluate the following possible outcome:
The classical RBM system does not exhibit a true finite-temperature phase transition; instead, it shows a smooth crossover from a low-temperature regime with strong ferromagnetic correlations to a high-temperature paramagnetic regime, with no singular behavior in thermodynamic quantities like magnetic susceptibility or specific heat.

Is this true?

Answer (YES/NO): NO